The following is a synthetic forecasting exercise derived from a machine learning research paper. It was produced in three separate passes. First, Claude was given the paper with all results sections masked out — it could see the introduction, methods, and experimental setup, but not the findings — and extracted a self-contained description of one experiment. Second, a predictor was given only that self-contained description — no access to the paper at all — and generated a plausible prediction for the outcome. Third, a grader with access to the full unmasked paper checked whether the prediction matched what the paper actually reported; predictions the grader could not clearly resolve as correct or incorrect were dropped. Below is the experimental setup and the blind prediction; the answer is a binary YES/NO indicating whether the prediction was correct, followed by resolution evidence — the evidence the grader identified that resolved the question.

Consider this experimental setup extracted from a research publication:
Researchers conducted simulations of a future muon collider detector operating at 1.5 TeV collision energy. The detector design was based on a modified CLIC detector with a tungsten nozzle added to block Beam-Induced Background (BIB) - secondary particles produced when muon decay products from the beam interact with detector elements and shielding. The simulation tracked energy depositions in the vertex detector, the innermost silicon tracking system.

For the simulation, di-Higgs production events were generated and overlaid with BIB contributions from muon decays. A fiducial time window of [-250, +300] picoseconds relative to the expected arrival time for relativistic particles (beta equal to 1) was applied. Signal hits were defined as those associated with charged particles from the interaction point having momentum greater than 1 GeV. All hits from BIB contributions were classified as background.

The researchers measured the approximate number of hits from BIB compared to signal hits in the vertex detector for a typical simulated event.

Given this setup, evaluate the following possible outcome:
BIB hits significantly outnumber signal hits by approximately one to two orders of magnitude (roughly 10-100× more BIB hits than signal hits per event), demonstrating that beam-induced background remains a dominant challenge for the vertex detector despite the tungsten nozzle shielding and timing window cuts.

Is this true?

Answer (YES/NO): NO